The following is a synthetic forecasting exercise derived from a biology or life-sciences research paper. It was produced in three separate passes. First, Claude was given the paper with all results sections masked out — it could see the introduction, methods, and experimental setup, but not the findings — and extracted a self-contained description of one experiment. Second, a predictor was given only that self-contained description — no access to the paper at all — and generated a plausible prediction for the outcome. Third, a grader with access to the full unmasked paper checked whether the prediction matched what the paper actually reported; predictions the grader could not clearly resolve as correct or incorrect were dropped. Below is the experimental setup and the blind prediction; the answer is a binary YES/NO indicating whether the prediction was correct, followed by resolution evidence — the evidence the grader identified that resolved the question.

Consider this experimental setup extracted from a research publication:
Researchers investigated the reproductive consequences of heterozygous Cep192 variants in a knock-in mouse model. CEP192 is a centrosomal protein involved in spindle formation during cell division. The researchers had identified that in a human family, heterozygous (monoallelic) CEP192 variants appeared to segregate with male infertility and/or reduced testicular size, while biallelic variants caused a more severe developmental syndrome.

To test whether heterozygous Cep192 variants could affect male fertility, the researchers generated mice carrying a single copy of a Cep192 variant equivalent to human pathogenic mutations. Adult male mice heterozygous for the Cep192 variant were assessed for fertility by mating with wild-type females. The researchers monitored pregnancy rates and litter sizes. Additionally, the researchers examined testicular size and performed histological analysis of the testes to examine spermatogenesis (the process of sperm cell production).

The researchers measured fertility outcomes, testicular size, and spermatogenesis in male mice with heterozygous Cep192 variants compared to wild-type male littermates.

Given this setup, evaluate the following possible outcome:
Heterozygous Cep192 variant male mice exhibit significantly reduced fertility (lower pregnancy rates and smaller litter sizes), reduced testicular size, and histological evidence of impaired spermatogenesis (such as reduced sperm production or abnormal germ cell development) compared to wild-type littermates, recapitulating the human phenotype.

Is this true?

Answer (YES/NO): YES